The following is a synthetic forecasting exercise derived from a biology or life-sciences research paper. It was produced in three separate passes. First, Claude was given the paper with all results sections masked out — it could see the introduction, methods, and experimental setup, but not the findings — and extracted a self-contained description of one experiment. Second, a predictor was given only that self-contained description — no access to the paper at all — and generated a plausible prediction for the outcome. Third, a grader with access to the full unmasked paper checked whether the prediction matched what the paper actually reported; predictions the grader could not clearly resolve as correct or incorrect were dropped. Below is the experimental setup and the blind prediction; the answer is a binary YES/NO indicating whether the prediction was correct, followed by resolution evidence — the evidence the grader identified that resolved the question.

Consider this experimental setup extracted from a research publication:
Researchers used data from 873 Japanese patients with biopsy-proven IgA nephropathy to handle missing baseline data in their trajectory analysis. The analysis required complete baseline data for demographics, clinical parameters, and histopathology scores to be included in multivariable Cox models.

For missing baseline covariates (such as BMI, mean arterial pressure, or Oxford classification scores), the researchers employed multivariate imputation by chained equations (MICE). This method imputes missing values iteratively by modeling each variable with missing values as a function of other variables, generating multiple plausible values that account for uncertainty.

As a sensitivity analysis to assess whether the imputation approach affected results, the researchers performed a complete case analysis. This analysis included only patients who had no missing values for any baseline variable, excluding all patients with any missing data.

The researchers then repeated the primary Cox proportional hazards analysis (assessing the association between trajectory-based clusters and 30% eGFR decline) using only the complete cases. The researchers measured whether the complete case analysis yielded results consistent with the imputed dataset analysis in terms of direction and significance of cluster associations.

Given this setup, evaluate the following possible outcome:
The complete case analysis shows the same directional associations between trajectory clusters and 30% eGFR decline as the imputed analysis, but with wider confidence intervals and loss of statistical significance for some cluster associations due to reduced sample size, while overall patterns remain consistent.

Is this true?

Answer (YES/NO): NO